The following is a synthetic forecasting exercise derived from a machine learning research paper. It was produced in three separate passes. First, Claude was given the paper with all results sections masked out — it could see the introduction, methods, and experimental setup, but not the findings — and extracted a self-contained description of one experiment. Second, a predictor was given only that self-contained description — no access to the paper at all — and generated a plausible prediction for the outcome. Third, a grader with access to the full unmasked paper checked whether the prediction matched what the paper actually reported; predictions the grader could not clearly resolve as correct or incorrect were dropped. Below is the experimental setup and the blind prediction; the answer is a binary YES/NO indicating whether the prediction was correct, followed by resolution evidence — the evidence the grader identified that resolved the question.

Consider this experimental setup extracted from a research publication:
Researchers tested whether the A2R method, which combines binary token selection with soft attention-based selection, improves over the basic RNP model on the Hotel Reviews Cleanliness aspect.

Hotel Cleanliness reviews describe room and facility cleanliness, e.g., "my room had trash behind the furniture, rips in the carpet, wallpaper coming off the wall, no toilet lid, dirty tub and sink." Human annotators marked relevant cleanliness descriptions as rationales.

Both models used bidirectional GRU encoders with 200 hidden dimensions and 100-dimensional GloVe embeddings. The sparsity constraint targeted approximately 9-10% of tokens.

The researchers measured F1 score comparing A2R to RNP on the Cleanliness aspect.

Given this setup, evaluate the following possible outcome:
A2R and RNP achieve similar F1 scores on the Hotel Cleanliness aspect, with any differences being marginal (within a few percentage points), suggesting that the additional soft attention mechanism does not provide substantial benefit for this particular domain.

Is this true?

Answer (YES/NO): YES